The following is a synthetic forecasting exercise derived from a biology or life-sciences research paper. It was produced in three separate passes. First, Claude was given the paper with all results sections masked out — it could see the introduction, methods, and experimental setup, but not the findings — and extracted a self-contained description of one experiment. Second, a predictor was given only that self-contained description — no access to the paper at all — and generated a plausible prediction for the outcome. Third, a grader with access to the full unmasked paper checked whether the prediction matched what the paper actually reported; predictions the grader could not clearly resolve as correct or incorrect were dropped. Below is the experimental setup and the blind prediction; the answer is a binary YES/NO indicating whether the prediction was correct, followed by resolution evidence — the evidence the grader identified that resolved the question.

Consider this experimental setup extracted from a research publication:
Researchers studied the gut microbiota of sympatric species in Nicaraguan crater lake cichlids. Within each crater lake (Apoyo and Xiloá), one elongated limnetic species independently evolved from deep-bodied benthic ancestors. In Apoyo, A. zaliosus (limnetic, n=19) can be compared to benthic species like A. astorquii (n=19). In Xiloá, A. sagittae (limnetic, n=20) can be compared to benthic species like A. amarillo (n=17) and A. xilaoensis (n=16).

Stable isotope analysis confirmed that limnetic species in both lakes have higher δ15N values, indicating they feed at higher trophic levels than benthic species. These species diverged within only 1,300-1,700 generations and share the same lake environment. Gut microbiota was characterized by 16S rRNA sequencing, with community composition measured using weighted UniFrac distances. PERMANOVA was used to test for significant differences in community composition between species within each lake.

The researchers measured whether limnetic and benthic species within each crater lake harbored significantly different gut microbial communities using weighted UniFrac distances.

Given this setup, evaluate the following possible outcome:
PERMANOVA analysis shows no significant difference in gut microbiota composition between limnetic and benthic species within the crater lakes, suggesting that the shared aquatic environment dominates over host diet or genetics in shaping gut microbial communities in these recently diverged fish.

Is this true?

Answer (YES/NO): NO